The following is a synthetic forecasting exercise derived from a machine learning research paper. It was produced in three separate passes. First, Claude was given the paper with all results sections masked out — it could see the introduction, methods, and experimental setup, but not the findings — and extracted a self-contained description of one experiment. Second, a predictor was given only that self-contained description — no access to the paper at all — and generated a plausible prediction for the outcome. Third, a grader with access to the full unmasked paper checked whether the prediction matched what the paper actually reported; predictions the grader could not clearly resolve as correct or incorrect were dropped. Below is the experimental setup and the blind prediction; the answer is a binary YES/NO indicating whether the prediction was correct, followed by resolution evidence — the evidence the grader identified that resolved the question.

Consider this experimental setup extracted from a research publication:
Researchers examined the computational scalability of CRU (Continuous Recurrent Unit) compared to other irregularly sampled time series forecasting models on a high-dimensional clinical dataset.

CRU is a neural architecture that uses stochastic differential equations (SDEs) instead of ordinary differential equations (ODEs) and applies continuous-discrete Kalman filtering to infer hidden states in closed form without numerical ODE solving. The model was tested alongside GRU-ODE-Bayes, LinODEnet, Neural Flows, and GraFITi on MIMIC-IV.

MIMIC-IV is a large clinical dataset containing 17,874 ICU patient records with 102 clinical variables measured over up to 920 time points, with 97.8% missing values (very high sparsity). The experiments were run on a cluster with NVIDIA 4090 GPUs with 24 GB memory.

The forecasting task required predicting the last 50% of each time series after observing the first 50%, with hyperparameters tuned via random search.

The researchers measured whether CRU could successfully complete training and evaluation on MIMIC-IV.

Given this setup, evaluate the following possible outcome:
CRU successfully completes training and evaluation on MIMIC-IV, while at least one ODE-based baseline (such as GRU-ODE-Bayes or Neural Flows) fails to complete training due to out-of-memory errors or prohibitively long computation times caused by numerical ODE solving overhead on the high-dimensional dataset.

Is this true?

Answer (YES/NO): NO